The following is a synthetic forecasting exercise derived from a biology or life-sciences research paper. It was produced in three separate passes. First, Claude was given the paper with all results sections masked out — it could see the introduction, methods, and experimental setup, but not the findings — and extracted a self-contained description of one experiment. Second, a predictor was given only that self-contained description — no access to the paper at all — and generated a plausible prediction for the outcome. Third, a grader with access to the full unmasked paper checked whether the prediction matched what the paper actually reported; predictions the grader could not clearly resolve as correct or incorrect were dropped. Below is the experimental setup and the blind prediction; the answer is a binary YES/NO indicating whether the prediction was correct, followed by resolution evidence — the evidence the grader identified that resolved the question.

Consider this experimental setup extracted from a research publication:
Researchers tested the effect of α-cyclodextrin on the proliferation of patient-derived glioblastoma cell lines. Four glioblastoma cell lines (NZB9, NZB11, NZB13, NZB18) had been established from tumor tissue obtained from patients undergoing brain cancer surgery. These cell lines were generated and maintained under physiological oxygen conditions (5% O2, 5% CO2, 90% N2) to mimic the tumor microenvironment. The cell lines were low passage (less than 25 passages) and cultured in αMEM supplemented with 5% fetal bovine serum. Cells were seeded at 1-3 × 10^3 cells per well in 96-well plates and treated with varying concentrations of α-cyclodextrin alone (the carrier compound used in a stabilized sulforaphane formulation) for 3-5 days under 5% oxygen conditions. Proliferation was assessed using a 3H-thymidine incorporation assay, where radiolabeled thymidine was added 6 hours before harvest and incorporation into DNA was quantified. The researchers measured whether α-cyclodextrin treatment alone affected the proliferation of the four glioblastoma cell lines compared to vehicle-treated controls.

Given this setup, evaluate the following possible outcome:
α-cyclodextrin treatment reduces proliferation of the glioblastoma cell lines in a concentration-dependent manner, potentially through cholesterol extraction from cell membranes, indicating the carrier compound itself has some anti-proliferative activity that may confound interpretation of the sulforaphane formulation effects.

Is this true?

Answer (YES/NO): NO